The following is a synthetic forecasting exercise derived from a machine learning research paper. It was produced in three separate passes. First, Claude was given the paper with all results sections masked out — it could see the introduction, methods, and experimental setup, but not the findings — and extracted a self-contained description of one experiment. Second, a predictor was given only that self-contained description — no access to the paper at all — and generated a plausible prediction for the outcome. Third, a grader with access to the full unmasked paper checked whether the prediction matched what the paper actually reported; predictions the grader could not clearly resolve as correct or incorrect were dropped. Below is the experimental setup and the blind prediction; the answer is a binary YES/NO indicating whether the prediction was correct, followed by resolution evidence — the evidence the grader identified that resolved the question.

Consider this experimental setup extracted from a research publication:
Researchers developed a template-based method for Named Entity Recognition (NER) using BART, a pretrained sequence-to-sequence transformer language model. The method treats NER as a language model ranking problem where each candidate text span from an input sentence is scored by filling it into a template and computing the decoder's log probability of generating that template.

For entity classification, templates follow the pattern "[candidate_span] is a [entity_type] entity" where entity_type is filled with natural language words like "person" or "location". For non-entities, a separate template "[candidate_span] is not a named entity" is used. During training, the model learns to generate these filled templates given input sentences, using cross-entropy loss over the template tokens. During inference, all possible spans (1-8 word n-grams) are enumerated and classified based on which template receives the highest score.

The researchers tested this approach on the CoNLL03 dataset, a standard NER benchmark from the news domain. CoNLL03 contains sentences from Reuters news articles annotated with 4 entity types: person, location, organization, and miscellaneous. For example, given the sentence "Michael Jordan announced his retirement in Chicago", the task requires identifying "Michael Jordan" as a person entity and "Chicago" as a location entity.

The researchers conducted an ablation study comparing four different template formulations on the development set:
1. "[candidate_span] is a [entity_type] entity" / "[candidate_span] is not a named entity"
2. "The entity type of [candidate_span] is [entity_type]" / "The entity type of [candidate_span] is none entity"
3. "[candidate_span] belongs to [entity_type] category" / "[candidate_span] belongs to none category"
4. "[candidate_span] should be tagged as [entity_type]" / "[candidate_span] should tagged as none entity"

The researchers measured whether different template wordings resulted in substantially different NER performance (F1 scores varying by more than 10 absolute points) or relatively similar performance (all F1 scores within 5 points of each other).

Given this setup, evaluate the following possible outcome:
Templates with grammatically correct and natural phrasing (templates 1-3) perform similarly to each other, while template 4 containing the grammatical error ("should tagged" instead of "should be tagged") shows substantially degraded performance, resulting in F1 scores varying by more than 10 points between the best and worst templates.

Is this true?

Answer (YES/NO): NO